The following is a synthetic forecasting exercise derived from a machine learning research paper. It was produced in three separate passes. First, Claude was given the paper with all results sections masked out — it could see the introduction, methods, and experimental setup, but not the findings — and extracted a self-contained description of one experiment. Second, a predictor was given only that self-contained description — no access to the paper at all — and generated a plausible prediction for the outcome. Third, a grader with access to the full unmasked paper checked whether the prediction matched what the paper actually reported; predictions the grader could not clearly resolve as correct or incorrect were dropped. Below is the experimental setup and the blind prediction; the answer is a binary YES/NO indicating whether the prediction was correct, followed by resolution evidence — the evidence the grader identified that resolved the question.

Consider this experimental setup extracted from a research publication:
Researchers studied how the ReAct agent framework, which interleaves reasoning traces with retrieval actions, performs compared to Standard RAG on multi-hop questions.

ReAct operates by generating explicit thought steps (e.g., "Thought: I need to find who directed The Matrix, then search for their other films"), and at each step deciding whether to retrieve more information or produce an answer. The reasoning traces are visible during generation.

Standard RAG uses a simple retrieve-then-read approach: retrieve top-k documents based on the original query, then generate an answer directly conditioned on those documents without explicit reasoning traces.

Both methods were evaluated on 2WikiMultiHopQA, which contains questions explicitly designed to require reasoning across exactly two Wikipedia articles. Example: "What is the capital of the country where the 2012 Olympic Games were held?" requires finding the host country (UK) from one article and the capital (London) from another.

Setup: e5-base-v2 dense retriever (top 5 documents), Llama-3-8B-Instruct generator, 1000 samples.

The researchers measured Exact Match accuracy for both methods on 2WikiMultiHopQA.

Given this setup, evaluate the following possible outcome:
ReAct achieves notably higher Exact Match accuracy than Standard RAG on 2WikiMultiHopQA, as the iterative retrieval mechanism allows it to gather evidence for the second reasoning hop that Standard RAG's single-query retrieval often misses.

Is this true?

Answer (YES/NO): NO